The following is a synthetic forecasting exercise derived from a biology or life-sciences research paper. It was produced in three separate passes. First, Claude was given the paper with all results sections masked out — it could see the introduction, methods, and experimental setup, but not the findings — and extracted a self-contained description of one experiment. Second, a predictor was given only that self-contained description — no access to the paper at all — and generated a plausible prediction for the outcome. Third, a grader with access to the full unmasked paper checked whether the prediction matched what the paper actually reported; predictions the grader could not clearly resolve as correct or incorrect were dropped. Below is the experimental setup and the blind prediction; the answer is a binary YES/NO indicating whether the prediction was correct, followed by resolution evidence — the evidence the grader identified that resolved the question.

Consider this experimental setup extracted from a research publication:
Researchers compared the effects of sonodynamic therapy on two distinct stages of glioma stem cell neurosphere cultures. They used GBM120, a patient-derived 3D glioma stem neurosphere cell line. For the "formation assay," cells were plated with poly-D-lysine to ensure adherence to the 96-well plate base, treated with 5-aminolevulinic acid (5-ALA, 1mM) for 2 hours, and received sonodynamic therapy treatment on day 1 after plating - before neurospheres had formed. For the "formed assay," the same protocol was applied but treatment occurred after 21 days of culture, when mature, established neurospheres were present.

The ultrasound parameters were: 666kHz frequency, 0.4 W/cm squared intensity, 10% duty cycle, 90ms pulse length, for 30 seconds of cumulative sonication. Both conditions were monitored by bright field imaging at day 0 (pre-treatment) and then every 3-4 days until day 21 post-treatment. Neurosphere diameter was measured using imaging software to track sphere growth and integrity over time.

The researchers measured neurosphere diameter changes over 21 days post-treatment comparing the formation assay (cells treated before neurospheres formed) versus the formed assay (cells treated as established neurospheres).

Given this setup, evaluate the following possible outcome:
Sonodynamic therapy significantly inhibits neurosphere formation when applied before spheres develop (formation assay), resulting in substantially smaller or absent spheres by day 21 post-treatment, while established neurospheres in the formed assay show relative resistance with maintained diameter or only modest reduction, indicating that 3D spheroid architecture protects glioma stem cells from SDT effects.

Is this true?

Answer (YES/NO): NO